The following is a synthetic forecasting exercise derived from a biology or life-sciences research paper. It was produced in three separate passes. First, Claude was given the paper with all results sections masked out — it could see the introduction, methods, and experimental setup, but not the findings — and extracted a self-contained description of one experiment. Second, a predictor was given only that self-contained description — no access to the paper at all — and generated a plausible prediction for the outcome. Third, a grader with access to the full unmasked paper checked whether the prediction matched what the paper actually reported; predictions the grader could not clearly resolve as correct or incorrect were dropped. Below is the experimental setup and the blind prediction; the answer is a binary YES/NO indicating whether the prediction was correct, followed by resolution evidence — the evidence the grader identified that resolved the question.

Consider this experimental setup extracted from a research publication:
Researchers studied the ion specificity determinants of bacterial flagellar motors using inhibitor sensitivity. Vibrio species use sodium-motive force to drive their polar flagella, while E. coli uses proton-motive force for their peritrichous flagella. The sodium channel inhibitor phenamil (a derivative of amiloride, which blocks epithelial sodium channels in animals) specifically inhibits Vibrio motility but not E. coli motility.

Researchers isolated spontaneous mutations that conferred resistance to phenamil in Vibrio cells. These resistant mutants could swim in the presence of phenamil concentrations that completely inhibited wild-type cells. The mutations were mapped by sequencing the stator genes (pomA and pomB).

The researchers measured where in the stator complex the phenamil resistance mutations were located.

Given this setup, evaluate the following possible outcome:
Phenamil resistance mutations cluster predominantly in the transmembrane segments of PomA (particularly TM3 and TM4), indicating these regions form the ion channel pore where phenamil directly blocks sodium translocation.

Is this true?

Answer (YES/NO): NO